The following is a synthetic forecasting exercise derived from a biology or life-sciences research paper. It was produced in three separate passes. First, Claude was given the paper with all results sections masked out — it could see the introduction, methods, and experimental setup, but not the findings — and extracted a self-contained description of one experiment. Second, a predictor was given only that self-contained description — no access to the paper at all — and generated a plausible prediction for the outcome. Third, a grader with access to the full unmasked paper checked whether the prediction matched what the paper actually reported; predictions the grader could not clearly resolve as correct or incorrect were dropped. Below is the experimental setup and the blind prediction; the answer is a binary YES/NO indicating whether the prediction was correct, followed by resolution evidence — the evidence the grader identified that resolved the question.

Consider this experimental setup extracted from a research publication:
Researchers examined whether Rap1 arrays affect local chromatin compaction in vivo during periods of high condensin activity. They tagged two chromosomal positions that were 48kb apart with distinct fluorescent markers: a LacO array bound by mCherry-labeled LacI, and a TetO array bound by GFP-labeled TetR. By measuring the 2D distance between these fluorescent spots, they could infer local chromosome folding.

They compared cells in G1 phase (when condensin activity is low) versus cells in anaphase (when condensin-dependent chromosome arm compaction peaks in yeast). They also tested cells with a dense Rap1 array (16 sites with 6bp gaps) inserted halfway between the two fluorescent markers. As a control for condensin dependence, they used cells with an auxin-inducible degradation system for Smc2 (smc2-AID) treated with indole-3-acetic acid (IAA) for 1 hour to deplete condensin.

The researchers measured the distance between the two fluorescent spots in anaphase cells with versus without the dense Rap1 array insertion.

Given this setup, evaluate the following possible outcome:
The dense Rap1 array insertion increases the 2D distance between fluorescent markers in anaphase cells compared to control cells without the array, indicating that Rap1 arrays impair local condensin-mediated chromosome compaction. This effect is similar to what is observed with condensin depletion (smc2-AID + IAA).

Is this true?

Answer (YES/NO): YES